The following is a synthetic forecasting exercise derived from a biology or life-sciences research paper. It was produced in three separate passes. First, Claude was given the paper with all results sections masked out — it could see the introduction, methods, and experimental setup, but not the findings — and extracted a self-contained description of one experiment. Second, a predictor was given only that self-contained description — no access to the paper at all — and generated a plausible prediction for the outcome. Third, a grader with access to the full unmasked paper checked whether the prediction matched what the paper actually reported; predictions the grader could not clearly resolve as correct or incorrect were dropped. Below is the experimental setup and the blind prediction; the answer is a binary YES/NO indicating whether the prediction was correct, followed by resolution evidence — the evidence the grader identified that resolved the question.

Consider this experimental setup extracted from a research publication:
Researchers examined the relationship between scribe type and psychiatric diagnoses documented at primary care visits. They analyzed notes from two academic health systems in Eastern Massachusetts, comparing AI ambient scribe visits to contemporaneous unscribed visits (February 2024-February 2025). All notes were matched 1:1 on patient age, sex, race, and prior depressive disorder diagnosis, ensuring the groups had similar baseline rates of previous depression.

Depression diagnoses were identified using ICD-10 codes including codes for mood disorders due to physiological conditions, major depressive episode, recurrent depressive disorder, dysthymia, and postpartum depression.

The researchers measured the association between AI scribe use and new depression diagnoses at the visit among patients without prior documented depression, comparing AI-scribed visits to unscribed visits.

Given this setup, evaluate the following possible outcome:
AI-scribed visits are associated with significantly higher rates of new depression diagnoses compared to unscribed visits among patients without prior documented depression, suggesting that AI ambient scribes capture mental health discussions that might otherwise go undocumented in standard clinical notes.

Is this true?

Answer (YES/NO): NO